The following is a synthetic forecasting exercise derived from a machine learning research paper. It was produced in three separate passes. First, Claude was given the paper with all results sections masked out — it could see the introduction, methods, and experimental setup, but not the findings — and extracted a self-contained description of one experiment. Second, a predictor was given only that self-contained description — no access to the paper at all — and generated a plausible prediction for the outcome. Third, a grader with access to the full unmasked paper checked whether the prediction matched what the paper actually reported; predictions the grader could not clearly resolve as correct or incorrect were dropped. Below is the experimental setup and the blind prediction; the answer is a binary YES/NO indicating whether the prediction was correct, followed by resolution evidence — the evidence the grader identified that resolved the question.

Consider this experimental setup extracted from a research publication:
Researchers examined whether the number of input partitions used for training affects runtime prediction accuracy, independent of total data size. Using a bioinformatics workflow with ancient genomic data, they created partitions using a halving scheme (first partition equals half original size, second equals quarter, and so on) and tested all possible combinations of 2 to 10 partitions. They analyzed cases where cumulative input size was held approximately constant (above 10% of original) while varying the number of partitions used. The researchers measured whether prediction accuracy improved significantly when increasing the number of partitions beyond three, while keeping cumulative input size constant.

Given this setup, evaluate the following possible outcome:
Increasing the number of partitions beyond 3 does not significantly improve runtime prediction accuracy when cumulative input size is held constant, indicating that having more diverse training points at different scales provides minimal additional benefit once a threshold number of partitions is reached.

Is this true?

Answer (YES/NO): YES